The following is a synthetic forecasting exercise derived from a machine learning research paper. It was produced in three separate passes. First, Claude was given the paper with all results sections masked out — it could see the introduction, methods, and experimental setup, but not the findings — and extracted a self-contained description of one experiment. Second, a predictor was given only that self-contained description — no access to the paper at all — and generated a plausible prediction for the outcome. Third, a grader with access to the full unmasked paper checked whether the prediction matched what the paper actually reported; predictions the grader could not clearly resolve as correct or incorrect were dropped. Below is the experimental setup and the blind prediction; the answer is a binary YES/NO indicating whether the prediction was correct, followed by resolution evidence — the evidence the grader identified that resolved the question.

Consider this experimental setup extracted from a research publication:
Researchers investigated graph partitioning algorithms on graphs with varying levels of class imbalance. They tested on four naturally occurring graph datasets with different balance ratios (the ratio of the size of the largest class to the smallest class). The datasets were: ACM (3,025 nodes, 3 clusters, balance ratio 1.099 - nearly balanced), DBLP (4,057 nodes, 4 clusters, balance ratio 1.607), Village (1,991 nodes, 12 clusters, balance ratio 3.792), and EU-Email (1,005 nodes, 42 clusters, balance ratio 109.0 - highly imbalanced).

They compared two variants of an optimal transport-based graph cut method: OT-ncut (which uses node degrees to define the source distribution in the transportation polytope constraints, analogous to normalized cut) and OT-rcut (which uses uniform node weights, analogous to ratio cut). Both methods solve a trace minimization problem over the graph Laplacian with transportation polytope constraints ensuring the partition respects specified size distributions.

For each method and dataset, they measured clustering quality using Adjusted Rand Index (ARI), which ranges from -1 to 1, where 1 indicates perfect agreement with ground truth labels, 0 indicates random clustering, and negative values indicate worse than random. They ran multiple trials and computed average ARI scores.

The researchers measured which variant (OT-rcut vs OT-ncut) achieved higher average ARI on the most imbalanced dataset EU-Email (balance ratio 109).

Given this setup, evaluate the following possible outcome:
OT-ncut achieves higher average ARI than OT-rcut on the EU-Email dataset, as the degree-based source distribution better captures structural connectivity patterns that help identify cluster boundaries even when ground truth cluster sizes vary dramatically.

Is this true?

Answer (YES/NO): YES